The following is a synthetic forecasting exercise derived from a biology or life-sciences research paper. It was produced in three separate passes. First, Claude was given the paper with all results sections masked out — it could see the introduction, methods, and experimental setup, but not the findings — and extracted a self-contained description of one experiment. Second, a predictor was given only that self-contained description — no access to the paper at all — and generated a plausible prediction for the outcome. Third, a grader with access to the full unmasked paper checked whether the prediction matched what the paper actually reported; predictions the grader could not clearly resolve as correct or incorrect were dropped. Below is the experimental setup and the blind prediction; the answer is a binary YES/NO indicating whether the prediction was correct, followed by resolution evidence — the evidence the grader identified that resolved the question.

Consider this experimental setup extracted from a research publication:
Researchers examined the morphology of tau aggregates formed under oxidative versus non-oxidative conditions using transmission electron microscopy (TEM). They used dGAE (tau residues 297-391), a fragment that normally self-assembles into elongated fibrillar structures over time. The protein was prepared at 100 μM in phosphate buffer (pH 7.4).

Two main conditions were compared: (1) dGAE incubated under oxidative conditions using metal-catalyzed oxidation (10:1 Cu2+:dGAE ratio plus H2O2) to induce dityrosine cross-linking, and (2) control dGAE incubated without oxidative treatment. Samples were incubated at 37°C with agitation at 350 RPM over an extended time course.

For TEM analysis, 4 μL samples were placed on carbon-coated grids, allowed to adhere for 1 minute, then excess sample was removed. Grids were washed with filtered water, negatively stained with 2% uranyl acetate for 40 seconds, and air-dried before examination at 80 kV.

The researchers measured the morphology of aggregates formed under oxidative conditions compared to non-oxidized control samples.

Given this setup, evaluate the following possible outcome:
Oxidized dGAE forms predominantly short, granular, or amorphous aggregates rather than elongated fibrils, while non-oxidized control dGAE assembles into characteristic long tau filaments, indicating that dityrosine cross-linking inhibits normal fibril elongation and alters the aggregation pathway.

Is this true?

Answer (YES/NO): YES